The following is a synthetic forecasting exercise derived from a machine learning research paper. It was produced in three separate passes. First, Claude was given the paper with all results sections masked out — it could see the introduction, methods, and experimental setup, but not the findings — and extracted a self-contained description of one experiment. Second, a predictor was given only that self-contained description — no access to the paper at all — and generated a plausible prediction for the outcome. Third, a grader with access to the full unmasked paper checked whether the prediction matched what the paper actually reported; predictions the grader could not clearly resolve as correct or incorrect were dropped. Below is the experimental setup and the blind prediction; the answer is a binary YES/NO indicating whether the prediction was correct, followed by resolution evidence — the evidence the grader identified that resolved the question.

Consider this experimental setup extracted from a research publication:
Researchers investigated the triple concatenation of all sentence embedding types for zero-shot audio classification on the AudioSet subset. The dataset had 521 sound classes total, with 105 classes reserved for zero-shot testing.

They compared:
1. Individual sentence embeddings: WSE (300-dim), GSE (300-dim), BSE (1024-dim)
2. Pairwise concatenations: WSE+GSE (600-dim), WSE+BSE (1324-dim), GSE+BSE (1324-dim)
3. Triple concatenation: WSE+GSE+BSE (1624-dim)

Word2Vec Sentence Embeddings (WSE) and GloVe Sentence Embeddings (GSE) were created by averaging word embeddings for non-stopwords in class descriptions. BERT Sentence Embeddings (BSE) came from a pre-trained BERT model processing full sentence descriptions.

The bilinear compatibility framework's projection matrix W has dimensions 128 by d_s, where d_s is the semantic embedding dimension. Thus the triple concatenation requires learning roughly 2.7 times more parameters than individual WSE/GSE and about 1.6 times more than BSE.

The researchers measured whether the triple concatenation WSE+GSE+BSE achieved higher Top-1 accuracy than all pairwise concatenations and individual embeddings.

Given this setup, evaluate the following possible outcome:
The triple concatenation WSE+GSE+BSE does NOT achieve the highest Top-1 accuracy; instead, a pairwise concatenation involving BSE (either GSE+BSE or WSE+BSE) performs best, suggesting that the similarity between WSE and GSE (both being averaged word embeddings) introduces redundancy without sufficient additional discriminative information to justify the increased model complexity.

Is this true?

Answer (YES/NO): NO